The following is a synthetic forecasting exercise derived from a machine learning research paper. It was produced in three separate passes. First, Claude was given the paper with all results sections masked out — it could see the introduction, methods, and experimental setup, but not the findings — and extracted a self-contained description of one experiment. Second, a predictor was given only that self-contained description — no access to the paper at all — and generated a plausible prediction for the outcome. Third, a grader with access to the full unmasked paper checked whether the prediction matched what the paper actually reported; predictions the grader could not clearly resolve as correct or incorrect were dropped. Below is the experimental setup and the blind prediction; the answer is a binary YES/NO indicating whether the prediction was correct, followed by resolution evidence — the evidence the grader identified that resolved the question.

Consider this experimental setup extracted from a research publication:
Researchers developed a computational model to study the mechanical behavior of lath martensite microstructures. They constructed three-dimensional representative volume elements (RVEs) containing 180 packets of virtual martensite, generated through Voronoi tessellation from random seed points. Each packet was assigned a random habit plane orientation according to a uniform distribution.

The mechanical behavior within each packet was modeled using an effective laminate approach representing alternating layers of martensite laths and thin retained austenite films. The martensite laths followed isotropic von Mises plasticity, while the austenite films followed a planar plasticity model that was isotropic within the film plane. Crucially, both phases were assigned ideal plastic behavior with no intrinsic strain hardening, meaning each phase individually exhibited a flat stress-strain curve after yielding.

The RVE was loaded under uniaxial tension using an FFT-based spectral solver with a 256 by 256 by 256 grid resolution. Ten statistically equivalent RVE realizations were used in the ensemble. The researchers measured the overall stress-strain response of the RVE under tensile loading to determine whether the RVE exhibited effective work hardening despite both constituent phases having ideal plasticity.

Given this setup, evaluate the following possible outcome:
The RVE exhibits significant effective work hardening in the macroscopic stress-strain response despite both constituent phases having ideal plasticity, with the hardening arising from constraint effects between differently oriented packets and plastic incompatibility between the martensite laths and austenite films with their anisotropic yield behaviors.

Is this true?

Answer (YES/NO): YES